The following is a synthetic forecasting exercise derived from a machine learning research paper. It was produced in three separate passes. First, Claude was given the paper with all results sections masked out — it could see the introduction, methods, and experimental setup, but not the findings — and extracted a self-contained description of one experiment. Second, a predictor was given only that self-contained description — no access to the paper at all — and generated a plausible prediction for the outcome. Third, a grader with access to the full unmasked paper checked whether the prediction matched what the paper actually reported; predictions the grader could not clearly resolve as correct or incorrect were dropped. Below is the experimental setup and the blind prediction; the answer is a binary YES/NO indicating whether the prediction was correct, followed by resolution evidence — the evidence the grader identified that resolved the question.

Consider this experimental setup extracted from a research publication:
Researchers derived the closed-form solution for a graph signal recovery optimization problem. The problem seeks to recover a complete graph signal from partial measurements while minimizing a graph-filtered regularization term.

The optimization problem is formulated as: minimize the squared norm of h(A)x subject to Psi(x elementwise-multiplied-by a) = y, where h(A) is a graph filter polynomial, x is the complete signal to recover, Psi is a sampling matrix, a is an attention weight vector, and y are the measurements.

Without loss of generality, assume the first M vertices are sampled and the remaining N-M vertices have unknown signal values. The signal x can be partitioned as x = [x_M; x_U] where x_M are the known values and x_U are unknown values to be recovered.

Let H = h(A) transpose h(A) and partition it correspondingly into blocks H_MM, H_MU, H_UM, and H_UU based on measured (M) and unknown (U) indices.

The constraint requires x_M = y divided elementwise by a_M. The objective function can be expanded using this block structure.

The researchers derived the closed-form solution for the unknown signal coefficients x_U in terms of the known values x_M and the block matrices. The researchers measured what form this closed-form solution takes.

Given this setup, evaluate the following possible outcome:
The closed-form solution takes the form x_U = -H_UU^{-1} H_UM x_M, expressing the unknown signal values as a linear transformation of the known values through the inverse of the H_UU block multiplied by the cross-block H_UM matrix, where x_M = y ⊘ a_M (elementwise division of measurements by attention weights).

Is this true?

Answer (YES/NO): YES